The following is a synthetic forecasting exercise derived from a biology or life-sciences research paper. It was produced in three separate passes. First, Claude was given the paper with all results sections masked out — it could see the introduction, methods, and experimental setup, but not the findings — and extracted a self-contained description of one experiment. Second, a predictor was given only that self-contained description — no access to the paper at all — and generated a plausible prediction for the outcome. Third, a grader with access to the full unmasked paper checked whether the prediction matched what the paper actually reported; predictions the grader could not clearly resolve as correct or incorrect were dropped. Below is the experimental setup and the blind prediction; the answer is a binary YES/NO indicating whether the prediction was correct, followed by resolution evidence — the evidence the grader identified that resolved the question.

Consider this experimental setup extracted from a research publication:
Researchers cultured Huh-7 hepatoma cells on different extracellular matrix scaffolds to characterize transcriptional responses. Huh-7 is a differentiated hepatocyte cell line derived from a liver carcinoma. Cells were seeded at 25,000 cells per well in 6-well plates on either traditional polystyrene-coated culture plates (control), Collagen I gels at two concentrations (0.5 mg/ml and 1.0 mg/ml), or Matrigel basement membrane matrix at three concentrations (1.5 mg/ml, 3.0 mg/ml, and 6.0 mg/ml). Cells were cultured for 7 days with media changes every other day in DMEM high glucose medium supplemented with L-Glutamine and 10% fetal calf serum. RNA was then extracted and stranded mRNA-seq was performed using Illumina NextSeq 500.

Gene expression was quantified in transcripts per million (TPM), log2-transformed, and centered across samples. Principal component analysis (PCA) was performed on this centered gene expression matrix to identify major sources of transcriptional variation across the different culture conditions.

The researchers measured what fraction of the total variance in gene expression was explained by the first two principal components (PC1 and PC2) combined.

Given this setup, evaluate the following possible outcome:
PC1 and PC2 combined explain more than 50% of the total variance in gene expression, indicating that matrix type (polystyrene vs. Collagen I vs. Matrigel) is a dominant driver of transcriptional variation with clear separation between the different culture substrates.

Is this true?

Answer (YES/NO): YES